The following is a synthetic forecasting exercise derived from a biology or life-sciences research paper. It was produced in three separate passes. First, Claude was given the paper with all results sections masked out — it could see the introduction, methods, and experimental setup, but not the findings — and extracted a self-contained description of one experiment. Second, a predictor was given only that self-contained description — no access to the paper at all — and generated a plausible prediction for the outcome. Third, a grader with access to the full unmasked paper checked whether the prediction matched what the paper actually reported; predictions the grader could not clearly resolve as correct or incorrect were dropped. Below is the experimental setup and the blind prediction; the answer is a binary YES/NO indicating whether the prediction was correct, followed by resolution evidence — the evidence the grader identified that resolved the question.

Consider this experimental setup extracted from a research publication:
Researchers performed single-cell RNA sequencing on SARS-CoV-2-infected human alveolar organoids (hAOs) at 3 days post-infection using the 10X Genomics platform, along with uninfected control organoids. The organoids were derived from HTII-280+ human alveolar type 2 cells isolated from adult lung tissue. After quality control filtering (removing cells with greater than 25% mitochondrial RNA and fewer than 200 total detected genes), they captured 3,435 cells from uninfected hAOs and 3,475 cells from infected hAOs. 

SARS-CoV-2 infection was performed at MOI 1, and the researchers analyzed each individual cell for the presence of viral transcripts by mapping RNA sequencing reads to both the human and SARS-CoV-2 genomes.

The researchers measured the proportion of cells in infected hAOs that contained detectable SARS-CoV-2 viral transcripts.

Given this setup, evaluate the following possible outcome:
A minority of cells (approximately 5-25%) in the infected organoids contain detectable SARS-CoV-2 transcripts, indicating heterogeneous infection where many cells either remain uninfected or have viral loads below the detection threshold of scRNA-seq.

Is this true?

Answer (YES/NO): NO